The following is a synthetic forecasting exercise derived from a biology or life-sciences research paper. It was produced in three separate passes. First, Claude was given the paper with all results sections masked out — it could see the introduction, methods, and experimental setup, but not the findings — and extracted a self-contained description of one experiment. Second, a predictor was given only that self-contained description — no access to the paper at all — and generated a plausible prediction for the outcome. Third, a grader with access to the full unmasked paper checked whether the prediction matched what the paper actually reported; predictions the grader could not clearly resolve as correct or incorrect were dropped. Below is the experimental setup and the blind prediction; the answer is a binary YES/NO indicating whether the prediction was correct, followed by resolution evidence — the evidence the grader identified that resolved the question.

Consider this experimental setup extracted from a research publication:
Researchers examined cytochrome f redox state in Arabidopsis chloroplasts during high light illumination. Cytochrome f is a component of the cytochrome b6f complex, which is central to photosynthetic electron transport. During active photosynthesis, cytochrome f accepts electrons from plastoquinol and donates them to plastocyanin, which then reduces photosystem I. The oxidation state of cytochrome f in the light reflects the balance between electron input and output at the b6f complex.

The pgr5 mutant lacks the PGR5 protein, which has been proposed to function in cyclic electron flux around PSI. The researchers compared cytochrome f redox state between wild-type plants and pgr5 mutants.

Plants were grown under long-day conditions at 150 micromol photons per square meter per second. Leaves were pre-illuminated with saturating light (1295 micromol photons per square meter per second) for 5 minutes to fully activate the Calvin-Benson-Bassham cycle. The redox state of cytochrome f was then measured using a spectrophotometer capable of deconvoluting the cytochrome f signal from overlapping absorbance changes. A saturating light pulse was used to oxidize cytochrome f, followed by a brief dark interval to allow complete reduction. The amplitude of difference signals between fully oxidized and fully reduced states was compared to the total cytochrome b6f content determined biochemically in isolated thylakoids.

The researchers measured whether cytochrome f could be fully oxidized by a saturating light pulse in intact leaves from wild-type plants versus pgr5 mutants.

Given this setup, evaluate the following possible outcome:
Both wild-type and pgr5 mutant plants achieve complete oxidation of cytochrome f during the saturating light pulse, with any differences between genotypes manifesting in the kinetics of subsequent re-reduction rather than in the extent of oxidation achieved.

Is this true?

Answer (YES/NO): NO